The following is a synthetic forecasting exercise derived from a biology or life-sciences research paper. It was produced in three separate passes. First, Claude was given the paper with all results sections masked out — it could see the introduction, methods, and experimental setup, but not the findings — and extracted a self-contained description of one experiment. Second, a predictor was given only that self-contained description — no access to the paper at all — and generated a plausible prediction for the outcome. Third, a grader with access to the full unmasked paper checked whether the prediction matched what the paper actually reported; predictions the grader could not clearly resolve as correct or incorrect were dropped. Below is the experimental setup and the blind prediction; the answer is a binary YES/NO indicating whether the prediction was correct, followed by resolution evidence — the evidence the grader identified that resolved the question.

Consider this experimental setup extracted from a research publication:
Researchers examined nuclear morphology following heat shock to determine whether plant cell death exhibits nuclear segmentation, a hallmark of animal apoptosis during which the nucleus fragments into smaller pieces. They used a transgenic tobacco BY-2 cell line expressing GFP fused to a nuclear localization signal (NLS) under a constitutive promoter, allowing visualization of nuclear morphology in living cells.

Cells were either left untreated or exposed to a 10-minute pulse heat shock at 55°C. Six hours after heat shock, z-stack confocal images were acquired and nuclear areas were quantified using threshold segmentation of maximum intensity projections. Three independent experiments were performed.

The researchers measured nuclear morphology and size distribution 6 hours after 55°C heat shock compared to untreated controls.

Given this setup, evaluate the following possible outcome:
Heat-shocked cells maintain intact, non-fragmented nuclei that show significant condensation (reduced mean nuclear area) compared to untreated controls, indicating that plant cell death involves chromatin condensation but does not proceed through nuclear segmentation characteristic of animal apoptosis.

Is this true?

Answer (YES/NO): YES